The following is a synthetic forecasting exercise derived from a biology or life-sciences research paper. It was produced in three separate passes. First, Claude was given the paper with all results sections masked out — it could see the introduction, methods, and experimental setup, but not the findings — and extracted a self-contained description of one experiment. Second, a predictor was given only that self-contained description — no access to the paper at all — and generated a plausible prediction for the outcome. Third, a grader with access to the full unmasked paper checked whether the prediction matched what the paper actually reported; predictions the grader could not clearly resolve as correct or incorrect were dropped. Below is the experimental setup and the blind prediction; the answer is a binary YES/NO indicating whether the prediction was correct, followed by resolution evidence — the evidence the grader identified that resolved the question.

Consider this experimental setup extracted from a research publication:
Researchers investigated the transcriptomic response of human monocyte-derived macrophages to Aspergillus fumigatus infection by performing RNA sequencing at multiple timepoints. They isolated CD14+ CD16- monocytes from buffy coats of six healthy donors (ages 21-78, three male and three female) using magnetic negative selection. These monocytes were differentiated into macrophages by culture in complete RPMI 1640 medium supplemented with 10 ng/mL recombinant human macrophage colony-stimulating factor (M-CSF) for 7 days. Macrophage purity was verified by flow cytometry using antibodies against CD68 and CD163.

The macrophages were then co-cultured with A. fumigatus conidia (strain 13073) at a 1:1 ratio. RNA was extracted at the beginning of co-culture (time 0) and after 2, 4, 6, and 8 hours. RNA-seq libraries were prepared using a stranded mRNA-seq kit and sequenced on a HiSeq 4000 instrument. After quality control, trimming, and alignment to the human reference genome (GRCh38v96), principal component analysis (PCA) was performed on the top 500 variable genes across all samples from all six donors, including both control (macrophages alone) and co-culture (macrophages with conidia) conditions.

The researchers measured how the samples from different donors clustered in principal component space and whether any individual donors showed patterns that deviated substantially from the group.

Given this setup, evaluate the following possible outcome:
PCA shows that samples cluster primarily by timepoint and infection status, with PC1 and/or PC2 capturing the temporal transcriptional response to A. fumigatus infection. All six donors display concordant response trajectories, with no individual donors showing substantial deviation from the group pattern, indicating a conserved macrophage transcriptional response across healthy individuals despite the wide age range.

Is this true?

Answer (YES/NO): NO